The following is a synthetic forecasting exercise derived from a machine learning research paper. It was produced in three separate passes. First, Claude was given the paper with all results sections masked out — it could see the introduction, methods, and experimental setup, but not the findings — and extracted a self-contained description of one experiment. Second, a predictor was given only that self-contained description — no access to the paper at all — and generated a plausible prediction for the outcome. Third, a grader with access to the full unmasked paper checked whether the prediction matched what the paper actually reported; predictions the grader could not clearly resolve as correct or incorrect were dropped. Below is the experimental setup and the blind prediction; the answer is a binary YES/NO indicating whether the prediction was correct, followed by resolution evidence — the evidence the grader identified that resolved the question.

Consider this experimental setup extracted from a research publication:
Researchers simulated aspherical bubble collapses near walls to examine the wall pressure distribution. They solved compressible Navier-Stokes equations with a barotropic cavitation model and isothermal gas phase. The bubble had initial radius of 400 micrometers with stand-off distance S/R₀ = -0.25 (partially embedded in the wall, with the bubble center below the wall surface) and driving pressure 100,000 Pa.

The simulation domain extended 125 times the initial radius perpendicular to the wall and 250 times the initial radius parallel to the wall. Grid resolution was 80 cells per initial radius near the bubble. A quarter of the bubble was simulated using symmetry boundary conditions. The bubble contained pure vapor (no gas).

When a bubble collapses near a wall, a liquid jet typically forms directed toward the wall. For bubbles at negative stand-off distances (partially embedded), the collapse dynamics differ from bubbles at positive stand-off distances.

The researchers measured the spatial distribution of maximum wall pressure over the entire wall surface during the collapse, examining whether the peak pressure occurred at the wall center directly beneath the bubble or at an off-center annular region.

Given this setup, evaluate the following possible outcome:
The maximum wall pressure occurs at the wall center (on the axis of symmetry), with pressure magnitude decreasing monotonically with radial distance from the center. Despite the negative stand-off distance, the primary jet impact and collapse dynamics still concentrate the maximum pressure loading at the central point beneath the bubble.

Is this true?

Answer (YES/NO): YES